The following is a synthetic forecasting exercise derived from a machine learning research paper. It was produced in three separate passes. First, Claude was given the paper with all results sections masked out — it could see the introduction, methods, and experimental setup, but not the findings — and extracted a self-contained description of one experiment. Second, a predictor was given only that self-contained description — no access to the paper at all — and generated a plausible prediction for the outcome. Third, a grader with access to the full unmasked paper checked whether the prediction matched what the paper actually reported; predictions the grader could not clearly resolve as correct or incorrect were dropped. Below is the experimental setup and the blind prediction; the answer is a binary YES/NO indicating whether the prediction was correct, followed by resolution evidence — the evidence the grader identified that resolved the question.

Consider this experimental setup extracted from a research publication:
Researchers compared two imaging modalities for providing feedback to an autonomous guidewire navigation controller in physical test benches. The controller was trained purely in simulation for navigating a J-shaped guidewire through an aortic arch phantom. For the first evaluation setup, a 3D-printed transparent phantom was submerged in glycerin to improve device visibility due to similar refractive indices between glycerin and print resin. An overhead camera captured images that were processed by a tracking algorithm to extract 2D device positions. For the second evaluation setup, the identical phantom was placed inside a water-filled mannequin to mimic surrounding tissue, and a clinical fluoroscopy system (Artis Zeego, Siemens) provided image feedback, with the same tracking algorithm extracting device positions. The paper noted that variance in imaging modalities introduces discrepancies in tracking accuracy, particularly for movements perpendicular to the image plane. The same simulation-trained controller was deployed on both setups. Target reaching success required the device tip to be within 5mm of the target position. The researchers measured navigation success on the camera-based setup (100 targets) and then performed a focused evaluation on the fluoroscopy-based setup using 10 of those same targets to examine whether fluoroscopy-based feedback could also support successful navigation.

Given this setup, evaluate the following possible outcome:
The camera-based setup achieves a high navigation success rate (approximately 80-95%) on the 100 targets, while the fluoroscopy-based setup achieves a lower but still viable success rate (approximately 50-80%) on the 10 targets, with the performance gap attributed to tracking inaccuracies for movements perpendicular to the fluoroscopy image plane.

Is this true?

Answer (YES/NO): NO